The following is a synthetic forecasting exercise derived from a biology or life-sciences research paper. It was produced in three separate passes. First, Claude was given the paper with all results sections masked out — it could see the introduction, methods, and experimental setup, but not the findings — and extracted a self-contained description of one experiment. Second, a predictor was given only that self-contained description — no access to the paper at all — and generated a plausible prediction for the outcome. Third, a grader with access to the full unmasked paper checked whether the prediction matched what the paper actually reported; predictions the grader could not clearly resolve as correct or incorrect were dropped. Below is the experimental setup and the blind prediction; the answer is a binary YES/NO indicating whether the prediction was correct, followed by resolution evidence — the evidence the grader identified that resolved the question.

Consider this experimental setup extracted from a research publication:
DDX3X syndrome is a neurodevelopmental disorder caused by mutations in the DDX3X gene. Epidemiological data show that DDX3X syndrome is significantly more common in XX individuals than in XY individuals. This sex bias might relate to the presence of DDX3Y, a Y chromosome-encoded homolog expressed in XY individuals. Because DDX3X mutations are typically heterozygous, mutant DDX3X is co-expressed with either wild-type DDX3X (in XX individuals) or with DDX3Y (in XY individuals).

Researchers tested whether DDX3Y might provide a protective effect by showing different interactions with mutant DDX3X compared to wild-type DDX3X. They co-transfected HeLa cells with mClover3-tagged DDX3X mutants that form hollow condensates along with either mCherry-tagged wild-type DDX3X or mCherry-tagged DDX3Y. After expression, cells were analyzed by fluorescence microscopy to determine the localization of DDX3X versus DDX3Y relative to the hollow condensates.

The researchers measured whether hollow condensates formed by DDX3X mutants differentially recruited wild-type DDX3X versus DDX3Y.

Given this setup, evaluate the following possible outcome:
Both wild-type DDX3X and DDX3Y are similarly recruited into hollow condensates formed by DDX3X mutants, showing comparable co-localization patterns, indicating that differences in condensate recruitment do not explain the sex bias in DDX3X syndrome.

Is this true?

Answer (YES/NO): NO